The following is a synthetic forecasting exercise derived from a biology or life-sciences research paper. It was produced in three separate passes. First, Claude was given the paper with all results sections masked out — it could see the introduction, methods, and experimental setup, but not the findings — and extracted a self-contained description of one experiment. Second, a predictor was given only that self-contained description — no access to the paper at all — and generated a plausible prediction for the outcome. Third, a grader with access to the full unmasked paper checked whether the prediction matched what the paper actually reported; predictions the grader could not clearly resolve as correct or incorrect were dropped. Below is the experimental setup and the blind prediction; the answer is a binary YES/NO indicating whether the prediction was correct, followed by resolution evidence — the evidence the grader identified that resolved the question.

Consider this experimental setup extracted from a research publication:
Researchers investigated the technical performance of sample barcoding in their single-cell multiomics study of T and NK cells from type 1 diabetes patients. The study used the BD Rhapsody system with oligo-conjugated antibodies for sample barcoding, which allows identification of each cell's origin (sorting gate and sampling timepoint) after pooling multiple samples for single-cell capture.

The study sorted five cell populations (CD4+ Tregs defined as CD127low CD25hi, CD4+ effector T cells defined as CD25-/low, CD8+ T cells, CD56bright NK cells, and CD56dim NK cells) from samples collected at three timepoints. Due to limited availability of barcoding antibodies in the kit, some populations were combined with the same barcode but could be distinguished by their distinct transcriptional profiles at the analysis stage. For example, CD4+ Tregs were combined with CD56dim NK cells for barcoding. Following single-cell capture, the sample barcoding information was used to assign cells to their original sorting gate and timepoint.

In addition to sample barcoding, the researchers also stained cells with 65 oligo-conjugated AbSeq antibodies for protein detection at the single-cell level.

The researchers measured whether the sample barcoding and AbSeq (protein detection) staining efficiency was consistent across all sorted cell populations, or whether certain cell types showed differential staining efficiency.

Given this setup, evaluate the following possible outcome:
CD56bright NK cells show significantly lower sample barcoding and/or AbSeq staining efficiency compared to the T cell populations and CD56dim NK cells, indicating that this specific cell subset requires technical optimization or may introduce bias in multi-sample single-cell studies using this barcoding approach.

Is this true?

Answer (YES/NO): YES